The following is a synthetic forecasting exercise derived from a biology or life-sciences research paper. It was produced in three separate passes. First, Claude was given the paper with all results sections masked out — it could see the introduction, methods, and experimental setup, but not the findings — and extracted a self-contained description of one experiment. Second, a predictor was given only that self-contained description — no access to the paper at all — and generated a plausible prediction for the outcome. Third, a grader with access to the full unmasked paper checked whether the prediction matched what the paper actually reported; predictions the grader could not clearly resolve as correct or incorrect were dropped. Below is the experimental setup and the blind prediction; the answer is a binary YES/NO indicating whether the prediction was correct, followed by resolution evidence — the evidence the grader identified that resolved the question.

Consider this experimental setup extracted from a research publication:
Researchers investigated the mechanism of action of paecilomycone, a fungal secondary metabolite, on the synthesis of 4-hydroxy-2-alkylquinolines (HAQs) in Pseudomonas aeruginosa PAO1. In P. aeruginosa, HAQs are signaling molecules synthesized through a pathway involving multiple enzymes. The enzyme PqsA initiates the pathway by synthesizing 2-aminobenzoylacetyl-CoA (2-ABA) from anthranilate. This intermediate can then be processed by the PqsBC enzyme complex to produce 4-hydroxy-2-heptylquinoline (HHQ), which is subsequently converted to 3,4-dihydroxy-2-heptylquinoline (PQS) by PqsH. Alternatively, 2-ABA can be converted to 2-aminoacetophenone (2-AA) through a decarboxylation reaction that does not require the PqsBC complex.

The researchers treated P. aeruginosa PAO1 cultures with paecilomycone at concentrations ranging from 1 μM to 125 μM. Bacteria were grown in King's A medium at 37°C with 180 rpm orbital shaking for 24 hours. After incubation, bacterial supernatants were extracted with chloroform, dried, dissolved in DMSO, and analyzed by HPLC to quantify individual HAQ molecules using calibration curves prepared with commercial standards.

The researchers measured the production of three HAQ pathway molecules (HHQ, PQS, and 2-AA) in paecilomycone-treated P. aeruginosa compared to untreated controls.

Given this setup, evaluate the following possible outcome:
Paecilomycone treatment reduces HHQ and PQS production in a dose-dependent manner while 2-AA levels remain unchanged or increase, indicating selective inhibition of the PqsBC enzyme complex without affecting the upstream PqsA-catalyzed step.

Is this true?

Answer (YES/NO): YES